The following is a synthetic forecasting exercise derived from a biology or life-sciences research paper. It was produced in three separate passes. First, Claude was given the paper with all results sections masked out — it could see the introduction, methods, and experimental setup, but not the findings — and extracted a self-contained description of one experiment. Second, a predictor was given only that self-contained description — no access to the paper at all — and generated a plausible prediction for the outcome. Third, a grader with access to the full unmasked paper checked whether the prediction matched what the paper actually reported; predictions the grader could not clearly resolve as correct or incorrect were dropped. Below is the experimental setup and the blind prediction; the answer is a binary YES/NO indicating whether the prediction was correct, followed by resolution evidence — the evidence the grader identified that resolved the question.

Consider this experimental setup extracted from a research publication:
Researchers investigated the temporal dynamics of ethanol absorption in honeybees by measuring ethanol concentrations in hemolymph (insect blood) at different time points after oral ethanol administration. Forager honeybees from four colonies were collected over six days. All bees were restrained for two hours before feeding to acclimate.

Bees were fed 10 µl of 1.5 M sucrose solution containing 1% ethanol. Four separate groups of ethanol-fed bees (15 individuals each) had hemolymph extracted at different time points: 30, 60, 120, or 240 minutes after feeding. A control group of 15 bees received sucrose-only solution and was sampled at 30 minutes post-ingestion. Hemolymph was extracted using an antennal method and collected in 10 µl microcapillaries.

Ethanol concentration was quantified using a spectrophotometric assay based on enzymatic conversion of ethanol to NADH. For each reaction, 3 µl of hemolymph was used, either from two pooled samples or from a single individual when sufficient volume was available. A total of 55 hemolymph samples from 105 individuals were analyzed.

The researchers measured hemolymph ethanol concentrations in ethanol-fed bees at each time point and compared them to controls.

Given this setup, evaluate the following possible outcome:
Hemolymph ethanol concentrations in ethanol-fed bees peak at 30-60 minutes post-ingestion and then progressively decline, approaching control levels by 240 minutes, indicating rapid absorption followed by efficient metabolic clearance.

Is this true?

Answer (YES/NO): NO